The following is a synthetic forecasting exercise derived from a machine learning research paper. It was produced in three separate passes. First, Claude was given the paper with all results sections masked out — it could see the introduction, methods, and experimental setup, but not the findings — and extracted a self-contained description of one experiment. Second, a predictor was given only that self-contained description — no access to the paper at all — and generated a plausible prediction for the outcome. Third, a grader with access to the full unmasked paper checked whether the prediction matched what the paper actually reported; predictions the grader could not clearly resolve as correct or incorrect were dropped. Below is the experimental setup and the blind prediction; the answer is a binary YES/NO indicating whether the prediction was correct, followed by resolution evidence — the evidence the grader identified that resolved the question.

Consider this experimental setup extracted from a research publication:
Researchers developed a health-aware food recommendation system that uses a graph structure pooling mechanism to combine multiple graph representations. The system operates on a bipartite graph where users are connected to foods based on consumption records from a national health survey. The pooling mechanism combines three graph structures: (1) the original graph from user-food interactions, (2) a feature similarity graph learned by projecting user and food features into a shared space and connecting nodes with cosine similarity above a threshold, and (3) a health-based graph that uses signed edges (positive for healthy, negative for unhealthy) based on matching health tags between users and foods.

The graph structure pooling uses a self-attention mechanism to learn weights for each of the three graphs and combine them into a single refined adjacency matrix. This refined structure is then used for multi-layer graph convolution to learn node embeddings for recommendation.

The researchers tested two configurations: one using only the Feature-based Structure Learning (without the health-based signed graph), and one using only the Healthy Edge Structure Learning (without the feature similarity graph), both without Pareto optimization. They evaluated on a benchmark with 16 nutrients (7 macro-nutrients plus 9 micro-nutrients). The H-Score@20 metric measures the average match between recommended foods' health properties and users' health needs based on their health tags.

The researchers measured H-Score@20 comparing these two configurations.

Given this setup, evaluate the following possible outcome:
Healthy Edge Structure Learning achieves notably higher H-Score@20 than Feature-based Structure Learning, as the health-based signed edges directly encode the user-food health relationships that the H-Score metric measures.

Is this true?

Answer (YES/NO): NO